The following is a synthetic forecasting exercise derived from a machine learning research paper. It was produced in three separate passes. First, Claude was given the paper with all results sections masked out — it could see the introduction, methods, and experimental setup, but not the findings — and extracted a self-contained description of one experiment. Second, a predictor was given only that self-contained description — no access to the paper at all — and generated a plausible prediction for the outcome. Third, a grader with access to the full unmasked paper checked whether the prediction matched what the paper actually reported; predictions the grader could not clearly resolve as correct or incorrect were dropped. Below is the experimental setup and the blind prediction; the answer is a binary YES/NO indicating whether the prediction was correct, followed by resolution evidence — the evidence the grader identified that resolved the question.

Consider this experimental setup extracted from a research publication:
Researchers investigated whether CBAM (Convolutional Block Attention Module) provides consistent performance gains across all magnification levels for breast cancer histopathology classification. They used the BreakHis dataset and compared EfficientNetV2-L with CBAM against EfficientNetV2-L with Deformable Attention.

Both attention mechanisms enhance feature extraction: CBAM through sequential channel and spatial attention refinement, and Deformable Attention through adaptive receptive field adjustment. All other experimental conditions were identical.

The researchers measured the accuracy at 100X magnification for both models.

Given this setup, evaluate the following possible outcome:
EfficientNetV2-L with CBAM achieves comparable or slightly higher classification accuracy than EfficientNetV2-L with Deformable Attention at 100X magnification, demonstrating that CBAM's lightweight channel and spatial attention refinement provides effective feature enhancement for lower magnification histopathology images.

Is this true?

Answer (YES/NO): NO